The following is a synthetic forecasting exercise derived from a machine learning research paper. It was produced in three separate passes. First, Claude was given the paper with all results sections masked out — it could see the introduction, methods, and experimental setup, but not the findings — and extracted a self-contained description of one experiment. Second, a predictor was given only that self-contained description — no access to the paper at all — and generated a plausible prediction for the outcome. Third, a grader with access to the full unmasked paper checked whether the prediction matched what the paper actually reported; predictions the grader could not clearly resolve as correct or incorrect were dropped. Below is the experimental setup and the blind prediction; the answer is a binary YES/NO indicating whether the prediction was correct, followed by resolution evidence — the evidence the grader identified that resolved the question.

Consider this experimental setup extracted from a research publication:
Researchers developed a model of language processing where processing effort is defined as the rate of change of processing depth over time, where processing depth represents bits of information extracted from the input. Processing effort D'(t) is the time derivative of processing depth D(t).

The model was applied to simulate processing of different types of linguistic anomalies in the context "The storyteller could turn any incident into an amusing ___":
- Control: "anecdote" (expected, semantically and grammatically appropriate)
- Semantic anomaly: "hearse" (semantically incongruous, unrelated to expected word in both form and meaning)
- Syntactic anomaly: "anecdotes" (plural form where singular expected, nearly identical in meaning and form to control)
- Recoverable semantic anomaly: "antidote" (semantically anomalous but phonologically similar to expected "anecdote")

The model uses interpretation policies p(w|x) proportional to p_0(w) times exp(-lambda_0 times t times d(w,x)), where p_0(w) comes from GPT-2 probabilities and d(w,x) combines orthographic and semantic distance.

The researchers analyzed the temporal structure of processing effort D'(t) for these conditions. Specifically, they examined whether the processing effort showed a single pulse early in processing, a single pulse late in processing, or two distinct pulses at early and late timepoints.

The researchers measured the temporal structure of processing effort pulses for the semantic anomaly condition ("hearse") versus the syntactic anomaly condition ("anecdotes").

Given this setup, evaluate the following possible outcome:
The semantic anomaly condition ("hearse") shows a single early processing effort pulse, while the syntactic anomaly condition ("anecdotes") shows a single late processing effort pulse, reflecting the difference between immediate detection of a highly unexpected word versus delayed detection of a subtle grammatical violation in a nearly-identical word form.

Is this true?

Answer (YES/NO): NO